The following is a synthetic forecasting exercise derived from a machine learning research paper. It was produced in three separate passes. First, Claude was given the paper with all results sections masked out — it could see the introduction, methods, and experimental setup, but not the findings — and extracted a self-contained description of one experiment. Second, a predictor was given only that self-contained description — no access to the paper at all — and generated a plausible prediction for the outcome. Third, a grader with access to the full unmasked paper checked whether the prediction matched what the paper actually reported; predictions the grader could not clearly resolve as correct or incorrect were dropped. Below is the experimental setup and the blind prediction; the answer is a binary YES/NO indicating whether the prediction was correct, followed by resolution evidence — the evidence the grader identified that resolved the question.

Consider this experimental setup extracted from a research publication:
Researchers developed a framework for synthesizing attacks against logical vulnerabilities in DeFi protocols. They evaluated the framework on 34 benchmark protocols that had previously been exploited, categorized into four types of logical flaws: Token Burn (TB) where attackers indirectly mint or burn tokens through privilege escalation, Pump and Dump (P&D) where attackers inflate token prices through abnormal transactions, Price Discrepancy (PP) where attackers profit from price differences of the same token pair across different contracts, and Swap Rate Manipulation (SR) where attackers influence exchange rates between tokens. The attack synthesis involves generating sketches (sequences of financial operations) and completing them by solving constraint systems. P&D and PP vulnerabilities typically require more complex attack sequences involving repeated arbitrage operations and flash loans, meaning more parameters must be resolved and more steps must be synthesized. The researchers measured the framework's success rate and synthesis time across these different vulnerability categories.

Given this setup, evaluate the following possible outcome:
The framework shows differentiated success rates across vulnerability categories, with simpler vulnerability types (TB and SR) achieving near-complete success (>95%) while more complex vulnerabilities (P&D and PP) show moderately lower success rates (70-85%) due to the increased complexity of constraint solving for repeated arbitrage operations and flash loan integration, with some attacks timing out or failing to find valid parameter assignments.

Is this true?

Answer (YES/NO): NO